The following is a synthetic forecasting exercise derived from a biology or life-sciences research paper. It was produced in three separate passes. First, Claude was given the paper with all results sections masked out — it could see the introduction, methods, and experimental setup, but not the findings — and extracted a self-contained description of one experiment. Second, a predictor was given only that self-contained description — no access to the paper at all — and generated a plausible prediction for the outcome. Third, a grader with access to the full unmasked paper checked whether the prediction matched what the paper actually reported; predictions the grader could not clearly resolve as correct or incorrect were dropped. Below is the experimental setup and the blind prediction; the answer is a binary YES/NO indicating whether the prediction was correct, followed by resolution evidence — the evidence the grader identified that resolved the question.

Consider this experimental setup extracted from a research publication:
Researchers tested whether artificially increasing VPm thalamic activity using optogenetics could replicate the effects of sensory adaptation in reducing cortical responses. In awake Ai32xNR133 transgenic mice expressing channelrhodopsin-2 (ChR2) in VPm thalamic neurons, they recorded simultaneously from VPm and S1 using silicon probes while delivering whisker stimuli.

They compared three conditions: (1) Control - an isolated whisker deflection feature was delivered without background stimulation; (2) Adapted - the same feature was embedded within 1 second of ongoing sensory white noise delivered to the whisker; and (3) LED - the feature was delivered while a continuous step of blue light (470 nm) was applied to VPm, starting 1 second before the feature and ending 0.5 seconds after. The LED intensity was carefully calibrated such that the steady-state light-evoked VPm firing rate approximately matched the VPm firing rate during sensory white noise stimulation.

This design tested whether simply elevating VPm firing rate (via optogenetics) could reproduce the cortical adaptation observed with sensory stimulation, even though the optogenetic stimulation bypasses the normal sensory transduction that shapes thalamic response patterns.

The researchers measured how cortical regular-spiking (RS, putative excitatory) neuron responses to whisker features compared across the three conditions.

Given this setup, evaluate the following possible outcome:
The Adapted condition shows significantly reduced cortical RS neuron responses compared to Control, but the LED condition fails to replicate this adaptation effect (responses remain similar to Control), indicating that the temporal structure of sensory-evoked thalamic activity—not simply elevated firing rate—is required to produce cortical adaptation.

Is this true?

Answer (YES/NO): YES